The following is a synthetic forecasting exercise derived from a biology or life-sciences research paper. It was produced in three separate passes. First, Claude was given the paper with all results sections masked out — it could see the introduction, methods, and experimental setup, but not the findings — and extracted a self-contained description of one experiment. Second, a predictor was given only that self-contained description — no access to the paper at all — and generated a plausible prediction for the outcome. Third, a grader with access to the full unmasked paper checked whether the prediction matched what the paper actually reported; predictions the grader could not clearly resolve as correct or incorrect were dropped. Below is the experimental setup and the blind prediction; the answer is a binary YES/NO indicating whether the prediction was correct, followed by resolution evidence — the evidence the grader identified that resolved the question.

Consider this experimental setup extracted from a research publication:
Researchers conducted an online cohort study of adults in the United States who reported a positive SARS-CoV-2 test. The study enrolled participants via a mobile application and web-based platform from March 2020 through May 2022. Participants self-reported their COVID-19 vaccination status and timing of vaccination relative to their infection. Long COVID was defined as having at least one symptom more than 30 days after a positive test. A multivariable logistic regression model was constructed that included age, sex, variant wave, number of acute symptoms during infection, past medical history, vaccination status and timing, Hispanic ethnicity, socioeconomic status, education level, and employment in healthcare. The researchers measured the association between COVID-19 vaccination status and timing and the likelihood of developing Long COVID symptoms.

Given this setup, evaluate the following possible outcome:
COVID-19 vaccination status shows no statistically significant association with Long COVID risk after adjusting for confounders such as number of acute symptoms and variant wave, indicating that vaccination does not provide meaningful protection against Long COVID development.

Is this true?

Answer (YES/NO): YES